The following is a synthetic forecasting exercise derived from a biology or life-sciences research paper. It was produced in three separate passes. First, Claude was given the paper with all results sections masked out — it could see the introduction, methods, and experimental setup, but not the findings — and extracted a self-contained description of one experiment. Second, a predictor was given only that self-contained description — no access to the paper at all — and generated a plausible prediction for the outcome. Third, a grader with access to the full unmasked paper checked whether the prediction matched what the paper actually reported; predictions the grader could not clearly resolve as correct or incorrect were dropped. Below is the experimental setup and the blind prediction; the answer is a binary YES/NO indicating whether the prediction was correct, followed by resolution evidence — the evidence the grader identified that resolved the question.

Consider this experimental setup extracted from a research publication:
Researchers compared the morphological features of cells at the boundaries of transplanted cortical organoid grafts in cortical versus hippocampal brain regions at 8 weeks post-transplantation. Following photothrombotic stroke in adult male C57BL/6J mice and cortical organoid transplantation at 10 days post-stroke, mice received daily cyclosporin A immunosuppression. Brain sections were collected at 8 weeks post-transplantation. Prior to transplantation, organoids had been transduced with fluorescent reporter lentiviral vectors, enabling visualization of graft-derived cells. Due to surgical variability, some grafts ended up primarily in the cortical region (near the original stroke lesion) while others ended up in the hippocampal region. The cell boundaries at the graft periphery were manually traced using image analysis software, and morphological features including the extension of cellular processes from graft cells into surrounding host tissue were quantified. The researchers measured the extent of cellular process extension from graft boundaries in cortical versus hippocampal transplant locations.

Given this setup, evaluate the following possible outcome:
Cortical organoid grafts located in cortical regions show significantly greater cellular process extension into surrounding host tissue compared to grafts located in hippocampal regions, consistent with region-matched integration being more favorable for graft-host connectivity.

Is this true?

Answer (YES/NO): NO